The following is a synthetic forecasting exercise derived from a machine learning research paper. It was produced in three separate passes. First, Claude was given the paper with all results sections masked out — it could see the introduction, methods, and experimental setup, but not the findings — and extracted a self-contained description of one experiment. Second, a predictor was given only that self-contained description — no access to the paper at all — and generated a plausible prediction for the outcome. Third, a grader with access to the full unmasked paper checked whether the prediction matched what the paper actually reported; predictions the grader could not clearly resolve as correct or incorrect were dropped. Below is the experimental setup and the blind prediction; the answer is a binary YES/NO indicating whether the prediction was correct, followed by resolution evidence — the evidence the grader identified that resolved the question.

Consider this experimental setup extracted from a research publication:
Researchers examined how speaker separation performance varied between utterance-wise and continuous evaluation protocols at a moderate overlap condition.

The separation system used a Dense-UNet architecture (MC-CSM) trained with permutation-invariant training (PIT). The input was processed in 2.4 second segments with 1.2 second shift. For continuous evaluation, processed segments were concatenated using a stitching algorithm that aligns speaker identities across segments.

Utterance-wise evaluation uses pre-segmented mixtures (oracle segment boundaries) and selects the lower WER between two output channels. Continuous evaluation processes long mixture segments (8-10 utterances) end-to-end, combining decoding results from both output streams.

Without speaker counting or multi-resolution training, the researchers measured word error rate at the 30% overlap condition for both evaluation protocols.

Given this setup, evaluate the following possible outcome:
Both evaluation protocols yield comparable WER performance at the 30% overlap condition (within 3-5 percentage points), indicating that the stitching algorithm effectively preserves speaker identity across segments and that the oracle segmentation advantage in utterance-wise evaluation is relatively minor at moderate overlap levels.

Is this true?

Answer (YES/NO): YES